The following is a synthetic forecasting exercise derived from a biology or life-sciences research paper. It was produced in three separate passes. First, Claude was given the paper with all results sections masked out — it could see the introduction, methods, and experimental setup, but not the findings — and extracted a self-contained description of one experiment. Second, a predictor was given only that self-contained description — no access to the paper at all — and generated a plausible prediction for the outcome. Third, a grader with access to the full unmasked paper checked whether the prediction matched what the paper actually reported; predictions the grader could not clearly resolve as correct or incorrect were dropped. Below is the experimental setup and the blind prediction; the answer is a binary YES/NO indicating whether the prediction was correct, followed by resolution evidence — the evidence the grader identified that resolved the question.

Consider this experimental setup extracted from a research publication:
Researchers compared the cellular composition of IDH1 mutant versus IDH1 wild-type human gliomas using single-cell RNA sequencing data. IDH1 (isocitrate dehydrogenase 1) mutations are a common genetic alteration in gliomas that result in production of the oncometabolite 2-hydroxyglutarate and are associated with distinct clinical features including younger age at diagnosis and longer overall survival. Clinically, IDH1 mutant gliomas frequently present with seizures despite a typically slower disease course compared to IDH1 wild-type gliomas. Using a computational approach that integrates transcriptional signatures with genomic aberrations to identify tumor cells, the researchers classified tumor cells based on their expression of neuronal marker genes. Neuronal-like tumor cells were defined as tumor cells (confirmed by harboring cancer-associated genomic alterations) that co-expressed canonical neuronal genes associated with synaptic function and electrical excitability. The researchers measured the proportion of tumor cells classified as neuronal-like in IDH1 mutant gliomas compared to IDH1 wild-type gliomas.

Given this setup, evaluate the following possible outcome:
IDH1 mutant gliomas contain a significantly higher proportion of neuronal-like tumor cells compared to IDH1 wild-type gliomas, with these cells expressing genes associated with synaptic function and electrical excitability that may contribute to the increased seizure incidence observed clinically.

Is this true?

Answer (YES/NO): YES